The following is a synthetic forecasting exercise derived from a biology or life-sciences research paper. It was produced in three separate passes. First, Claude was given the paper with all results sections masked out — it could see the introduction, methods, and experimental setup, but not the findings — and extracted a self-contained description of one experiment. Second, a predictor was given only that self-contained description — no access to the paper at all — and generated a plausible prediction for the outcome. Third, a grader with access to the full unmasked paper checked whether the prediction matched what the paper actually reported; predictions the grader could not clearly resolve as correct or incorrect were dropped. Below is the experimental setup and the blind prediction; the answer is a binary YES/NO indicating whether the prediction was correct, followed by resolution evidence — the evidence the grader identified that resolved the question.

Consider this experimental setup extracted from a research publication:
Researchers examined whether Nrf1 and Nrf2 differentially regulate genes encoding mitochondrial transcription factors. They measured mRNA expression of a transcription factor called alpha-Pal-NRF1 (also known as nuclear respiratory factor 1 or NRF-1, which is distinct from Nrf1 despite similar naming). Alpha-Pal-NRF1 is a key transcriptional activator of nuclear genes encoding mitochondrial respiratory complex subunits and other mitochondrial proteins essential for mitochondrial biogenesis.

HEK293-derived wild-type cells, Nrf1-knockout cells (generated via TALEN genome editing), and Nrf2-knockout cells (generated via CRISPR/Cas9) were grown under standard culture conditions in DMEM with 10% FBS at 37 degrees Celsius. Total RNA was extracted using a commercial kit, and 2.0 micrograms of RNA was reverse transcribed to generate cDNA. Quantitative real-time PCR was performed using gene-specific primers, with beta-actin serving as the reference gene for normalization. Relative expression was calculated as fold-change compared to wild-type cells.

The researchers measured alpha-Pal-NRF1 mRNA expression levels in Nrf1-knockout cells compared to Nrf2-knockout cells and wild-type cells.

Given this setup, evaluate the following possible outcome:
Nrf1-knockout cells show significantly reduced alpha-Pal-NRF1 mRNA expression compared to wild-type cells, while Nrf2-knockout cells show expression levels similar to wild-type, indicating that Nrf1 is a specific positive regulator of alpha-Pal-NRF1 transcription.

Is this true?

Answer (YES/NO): YES